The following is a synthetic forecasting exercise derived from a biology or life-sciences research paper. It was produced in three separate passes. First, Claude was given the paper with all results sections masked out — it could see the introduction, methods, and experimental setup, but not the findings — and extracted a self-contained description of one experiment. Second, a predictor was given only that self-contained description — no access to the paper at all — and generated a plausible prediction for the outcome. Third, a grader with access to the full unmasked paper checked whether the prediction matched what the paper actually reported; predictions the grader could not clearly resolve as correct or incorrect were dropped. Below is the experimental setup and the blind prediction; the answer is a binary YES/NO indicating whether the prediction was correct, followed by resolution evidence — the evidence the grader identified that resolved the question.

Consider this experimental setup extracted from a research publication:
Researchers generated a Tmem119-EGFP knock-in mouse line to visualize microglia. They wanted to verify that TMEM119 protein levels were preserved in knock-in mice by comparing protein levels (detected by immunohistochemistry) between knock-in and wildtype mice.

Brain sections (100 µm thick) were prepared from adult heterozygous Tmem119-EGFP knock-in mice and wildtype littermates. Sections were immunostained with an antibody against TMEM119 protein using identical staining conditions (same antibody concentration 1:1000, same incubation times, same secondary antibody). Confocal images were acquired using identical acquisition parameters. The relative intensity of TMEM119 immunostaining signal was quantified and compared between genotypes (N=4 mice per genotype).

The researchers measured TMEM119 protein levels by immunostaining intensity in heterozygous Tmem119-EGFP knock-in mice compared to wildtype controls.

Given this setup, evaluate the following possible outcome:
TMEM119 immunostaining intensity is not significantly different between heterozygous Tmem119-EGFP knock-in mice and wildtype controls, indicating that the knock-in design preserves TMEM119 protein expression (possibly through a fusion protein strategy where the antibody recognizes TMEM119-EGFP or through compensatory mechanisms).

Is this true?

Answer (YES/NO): YES